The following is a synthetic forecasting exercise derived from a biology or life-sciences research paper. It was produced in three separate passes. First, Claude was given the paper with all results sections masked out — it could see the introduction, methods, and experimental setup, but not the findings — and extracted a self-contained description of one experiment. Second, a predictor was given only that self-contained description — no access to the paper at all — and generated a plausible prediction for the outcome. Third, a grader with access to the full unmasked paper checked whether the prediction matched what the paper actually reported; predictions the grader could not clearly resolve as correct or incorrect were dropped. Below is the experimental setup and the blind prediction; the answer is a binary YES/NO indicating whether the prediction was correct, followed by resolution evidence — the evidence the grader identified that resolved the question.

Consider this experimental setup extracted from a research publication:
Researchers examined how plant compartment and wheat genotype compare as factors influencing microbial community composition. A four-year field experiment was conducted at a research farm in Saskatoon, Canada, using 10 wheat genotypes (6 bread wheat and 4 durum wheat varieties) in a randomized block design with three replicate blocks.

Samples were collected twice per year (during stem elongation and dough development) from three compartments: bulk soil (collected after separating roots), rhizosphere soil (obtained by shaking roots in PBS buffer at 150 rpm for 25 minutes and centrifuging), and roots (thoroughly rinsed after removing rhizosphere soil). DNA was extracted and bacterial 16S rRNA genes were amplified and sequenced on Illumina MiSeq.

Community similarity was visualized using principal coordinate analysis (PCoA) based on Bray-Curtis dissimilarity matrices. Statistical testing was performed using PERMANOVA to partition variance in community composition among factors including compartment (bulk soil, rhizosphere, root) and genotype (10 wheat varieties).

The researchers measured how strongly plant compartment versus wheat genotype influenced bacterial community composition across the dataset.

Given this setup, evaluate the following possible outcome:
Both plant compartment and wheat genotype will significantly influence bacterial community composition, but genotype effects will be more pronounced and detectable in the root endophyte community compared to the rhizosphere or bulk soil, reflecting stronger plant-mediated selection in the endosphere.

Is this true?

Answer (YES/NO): YES